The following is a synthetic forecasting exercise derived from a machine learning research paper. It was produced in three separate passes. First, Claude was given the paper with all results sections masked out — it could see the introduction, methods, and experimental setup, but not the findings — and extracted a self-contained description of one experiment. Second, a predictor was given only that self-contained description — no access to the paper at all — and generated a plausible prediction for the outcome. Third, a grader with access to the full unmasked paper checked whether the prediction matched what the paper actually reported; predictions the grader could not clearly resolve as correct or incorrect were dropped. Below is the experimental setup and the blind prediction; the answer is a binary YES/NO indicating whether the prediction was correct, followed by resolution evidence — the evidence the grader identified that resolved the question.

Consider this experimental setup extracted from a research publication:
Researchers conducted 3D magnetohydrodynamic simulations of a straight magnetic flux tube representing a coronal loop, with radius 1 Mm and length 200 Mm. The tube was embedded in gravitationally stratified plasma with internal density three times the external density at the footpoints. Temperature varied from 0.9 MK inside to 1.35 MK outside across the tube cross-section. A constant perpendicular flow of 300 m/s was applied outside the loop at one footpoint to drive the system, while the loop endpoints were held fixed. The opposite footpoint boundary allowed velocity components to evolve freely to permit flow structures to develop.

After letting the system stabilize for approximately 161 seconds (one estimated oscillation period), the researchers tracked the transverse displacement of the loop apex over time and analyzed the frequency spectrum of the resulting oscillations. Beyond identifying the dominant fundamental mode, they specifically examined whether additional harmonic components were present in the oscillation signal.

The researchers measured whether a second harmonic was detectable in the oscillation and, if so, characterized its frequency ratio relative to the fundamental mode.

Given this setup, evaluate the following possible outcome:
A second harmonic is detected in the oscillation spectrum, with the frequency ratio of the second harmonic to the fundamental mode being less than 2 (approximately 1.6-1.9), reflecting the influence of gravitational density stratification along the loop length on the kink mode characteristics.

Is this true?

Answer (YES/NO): YES